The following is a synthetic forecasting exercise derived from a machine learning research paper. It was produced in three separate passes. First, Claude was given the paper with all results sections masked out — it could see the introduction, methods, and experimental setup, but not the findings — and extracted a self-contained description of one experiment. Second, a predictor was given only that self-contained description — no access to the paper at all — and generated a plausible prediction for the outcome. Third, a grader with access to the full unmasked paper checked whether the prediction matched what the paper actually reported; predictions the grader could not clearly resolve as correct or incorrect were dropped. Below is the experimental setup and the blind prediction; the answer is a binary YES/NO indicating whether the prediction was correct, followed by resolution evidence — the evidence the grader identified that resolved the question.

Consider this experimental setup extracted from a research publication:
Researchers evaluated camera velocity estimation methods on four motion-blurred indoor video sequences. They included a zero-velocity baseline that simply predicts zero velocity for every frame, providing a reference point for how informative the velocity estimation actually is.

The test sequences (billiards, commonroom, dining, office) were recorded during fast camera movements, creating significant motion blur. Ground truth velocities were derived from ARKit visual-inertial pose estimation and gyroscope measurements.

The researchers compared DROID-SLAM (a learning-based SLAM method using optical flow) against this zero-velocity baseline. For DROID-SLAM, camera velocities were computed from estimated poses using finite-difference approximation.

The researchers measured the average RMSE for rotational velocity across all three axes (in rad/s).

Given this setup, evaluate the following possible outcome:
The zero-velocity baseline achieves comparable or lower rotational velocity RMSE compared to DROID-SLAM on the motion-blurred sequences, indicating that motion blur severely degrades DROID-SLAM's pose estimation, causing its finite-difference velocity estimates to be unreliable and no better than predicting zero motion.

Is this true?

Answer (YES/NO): YES